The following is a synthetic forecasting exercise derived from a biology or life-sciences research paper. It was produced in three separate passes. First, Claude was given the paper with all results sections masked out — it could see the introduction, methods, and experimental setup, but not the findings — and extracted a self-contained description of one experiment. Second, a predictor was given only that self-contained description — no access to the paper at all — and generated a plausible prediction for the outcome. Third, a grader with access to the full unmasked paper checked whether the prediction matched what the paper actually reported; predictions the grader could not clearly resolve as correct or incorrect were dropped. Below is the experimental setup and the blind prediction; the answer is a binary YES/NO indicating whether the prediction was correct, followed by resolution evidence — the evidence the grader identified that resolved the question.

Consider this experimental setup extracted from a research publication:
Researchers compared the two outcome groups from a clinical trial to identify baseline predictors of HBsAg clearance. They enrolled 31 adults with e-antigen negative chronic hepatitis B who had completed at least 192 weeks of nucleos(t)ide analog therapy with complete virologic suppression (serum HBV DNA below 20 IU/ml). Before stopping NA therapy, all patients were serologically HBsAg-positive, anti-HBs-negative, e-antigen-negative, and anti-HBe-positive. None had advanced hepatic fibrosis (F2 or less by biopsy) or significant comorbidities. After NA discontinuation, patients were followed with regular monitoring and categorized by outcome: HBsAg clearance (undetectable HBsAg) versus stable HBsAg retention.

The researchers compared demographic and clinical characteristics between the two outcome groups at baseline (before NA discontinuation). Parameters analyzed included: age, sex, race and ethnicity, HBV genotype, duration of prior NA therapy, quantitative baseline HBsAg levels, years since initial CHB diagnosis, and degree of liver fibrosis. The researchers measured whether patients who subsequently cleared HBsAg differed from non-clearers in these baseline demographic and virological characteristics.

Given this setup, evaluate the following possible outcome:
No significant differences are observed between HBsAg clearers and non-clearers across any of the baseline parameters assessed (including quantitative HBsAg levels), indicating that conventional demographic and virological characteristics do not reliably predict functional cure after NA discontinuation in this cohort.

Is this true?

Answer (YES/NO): NO